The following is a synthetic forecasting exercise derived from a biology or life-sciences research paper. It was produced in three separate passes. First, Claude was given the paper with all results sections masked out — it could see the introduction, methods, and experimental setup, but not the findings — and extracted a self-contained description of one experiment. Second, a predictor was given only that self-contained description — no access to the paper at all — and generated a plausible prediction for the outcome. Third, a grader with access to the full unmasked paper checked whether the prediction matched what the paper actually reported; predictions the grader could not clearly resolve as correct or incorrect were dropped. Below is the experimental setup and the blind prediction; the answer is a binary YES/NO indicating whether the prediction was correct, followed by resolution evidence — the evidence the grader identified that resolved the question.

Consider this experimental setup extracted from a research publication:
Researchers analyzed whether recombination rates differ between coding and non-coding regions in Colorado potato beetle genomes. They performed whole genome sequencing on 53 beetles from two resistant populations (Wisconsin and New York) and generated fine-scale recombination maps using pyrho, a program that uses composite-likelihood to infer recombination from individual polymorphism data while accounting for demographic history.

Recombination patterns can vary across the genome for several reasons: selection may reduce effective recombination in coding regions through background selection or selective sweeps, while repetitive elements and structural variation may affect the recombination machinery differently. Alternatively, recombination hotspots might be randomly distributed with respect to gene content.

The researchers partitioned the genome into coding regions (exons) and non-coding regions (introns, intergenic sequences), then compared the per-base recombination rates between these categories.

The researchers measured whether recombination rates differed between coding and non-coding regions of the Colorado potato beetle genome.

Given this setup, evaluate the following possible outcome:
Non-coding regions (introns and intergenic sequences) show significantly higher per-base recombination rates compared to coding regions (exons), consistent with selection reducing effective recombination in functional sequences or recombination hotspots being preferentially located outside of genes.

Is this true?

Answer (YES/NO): NO